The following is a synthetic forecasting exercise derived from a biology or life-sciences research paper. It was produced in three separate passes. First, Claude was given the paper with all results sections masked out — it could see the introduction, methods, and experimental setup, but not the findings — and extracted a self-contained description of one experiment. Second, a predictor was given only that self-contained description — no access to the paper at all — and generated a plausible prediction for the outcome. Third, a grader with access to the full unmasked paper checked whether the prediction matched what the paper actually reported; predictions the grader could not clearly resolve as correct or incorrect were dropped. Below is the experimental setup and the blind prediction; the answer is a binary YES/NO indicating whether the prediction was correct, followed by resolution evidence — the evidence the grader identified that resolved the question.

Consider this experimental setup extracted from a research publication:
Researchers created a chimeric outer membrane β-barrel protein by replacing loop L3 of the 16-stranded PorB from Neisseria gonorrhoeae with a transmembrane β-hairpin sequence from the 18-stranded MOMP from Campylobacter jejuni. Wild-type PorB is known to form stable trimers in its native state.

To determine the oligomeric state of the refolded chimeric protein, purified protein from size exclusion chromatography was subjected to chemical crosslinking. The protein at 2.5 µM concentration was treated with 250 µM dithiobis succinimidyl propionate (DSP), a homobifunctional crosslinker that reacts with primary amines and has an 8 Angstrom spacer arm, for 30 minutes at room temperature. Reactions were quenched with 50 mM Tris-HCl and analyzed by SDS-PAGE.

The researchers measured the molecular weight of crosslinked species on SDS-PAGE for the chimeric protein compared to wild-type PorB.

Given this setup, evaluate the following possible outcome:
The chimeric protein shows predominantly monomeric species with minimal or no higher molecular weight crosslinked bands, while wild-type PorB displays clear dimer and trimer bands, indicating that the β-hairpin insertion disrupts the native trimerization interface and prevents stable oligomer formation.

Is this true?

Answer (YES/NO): NO